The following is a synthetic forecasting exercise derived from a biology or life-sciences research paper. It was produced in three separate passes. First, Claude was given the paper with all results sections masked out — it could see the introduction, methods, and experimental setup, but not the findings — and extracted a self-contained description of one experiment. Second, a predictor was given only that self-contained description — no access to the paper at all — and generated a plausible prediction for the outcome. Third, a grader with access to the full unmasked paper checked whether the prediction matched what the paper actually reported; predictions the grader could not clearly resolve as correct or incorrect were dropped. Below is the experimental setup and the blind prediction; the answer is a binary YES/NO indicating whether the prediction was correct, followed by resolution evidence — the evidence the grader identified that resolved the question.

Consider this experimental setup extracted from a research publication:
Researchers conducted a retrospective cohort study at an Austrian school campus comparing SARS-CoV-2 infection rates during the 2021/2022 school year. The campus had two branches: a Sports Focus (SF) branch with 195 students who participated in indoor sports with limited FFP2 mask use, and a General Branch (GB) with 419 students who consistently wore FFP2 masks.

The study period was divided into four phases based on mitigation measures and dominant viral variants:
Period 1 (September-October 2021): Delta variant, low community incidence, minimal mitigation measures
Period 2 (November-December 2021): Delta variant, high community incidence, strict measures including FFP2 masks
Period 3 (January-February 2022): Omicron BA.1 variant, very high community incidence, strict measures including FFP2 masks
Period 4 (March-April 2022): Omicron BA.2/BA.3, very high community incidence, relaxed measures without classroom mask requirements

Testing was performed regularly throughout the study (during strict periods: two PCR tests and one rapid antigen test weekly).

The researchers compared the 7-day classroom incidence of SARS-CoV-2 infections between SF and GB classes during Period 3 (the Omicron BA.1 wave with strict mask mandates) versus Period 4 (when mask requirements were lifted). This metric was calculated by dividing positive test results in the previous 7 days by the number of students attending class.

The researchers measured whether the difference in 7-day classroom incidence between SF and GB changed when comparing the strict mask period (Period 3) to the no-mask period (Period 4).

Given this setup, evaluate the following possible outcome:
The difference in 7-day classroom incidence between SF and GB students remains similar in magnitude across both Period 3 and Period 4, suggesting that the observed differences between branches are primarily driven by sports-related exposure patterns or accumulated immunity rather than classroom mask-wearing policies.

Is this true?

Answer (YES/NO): NO